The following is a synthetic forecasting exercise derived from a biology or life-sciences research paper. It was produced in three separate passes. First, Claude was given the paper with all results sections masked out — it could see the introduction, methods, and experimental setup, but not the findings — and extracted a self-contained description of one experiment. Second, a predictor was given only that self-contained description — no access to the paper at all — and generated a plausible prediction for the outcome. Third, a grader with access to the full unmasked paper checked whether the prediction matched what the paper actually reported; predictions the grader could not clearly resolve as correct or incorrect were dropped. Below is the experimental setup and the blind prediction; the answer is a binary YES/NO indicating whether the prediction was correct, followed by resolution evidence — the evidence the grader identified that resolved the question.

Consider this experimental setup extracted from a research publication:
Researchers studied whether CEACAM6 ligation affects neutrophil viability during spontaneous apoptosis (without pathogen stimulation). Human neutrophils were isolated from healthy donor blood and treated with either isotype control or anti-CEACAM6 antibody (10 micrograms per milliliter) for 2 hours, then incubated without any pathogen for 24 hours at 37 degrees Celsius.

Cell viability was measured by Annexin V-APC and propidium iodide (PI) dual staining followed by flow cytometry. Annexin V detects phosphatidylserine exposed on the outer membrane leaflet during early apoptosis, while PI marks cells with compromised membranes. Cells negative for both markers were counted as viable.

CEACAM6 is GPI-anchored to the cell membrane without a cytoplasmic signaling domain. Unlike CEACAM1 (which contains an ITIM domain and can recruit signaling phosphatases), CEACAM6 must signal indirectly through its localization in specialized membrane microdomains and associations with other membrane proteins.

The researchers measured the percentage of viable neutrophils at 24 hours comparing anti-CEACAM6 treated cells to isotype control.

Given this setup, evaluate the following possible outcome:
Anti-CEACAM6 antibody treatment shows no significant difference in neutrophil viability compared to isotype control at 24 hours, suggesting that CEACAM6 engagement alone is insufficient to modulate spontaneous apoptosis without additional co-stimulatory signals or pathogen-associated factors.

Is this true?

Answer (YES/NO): YES